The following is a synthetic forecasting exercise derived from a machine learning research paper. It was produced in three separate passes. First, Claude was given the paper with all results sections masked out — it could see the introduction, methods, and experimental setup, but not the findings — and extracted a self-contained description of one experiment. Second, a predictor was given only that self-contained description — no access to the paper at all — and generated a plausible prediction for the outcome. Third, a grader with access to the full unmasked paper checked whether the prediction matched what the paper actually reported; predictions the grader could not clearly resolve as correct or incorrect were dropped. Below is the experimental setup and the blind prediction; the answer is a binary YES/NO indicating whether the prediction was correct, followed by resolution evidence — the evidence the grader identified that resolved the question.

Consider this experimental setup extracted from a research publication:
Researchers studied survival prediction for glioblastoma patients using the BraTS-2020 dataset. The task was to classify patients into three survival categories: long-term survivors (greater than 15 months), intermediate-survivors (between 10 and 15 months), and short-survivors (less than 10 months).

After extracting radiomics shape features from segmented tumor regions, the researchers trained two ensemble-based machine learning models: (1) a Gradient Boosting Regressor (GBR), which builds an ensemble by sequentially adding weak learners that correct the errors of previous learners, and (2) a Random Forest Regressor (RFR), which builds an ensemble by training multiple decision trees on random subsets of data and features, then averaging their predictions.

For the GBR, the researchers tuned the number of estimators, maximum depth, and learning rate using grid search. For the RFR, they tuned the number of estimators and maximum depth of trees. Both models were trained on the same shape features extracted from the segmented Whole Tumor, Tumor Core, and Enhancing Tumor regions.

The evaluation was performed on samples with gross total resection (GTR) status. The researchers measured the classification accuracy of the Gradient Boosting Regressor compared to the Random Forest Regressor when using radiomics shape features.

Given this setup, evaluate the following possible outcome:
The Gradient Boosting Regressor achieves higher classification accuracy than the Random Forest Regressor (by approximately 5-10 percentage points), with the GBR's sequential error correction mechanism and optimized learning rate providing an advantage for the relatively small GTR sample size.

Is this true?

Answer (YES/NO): NO